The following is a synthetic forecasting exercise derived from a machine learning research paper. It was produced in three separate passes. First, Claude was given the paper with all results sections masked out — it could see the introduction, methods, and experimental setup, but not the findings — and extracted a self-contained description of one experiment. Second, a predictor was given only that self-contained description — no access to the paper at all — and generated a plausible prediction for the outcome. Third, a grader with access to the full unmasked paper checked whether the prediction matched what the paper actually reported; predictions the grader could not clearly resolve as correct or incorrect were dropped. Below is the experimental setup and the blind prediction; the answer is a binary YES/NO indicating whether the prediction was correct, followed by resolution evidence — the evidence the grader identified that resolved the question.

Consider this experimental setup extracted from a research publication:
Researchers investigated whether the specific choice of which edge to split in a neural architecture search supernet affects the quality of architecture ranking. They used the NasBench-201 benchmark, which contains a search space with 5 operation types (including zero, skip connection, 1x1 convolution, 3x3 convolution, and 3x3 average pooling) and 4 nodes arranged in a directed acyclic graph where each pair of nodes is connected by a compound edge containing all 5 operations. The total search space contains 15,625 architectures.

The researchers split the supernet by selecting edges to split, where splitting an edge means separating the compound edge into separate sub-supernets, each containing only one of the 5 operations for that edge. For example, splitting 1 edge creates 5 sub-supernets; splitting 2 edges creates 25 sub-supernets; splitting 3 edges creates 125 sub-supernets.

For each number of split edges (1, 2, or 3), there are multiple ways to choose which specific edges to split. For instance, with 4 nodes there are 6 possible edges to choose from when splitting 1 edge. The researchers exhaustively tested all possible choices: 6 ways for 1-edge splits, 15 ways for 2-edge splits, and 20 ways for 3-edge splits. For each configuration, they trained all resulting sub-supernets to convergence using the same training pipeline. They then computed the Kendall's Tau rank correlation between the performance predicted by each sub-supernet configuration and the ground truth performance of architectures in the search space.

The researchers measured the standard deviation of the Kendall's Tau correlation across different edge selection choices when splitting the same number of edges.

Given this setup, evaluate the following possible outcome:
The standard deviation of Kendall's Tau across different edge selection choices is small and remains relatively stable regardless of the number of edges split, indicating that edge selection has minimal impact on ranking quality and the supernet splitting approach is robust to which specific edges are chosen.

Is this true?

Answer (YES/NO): YES